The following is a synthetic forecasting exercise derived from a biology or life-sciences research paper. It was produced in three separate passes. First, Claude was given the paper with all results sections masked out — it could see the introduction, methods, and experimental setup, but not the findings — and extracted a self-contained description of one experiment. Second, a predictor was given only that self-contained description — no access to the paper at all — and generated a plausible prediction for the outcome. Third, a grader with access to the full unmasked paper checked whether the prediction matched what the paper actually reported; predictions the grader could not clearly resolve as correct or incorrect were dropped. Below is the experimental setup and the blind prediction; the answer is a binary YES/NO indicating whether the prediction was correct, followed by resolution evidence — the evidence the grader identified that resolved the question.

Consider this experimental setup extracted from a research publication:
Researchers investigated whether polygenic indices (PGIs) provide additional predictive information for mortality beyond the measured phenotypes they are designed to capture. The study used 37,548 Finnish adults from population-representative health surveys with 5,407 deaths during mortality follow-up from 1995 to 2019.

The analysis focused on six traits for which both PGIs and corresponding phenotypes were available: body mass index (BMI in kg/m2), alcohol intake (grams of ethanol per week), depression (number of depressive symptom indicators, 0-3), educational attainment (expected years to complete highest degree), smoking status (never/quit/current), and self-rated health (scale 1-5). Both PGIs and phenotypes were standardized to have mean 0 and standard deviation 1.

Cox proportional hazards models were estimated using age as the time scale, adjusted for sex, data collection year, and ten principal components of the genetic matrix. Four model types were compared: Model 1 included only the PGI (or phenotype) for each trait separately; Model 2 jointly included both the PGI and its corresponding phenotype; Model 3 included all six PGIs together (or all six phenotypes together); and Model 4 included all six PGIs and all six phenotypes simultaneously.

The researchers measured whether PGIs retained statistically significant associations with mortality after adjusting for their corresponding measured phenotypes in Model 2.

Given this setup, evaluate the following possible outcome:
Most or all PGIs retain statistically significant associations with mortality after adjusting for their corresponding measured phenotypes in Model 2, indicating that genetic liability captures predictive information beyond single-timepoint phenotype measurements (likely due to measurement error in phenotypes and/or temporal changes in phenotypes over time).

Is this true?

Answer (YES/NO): YES